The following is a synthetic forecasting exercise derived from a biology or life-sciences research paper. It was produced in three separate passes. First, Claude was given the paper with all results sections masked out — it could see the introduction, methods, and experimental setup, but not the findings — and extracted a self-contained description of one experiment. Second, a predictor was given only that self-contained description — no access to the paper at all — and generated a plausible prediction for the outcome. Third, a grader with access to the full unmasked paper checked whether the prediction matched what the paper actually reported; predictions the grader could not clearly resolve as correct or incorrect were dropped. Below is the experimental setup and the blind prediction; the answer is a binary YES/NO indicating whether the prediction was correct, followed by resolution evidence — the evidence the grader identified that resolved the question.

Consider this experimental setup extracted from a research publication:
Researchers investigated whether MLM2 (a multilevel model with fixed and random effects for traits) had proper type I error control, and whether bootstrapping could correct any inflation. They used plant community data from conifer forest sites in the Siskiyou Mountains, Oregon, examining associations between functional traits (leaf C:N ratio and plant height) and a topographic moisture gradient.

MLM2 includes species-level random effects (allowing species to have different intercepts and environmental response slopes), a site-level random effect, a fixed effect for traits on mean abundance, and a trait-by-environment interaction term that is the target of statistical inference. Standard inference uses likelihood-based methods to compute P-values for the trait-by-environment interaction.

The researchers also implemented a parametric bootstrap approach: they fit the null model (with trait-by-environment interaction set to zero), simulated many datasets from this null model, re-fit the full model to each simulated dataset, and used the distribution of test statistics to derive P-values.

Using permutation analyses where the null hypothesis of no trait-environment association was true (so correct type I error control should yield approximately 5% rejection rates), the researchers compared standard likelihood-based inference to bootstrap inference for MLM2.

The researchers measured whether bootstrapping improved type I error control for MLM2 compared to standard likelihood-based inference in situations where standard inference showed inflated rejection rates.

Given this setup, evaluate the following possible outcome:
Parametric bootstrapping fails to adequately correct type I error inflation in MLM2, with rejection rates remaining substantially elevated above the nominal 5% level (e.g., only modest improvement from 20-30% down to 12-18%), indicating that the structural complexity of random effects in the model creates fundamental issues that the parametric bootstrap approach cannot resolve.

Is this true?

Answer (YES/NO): NO